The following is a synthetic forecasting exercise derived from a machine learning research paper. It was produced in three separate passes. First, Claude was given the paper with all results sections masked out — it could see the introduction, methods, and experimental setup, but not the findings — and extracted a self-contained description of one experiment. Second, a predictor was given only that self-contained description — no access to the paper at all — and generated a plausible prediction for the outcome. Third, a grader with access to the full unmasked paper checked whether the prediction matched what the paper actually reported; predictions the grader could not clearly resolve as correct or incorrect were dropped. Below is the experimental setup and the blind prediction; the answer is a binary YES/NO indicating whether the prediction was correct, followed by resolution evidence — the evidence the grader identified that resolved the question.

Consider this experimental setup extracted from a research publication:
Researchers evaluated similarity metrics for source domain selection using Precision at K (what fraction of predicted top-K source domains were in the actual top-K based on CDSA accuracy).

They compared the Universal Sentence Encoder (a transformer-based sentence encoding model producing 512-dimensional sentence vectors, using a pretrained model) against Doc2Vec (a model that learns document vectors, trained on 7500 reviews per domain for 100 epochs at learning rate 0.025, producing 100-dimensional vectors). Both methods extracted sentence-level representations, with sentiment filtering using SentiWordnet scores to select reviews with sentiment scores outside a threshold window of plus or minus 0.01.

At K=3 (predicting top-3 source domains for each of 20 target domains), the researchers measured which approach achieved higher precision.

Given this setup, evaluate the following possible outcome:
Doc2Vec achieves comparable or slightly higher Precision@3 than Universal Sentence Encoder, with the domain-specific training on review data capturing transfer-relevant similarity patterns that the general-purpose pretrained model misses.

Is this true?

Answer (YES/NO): NO